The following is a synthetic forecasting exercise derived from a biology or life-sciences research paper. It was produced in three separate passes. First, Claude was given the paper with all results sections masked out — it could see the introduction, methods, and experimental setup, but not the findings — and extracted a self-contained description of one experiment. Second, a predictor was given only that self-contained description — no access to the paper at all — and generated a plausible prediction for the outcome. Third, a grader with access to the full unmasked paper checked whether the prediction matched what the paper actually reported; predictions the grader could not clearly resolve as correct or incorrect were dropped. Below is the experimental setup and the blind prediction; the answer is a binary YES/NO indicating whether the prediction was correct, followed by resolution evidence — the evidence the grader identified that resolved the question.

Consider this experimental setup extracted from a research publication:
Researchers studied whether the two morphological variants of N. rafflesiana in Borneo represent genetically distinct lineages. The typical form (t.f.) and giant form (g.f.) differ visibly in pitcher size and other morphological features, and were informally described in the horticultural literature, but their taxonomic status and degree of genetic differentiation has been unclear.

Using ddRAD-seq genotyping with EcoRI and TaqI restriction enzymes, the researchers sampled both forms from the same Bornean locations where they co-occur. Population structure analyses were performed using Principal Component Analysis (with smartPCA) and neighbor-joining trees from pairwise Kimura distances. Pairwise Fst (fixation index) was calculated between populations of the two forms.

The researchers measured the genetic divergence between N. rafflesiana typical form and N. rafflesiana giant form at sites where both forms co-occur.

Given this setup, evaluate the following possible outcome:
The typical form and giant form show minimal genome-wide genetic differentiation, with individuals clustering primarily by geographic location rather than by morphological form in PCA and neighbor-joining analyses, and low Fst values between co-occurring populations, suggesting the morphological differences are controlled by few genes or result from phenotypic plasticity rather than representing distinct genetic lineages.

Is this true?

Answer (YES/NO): NO